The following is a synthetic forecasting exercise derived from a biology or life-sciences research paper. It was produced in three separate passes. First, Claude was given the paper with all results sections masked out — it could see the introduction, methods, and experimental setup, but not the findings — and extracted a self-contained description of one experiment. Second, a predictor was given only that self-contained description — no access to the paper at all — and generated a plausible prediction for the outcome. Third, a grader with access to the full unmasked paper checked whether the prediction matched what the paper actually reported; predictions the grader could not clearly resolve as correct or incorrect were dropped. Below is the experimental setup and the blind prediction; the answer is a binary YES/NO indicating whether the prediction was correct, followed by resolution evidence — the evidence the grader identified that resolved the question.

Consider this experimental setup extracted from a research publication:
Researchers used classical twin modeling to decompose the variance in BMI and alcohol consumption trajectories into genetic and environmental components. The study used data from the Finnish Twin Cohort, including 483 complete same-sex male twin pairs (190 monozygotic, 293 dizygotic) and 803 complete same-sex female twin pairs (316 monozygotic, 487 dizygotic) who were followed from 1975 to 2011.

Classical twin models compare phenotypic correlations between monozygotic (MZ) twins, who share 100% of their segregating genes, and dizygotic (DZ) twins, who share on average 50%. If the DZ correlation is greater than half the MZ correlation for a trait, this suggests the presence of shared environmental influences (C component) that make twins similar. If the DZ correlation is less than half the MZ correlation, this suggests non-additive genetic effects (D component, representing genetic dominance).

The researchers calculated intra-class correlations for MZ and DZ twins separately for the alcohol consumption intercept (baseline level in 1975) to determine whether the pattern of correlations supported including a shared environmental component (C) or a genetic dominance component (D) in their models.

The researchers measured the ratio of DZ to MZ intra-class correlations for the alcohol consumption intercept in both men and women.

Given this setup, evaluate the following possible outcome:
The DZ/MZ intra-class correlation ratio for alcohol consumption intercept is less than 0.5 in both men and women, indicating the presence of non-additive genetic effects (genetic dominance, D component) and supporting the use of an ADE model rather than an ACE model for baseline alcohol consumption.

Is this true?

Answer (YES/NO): NO